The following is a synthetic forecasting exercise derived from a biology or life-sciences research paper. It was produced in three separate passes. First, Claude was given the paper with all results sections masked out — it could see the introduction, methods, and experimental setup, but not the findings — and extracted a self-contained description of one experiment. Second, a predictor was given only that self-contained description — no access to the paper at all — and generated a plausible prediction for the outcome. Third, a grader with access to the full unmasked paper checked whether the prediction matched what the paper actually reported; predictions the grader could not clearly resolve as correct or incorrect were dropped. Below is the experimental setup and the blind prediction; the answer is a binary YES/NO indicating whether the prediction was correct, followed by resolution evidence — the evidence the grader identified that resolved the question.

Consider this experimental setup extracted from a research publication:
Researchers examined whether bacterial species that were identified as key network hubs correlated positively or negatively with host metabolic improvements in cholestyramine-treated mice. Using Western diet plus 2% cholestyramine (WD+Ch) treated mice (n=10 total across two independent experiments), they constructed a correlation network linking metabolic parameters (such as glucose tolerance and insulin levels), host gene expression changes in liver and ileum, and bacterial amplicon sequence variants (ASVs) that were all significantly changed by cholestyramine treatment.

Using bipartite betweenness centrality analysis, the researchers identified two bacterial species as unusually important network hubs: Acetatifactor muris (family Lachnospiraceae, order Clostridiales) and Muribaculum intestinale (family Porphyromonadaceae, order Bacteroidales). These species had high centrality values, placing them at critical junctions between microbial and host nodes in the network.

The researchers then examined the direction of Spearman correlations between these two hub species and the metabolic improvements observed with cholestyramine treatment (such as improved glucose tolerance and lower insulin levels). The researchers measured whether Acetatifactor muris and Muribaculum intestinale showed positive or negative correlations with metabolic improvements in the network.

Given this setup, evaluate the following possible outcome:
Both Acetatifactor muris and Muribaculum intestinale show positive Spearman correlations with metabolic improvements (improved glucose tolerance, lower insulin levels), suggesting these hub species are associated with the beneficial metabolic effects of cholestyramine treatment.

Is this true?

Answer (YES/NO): NO